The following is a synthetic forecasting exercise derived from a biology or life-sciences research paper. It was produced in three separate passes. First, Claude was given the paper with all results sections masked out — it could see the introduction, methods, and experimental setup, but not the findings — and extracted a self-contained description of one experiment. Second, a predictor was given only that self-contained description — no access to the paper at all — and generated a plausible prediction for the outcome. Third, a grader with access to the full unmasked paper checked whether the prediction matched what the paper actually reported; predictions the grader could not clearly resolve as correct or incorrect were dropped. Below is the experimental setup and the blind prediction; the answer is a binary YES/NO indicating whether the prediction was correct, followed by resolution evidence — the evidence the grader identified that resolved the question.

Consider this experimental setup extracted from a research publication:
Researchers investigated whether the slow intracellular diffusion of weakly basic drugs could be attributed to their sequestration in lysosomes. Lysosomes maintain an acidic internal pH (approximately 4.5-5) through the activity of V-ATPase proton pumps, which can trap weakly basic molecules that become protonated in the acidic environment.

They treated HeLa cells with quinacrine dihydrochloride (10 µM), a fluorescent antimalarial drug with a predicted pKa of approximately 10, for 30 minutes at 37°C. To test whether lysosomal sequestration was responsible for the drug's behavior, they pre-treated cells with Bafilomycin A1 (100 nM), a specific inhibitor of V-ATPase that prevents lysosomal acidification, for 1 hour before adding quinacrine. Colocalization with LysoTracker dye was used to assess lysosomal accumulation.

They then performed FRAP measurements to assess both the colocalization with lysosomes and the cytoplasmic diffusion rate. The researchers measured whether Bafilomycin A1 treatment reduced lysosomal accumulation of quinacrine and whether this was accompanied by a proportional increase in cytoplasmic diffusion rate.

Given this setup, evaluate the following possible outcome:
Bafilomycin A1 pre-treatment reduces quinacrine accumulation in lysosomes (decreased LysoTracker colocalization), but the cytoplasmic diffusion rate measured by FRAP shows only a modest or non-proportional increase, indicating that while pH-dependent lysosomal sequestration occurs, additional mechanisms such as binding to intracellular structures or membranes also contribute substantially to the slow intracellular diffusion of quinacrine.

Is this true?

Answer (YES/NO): YES